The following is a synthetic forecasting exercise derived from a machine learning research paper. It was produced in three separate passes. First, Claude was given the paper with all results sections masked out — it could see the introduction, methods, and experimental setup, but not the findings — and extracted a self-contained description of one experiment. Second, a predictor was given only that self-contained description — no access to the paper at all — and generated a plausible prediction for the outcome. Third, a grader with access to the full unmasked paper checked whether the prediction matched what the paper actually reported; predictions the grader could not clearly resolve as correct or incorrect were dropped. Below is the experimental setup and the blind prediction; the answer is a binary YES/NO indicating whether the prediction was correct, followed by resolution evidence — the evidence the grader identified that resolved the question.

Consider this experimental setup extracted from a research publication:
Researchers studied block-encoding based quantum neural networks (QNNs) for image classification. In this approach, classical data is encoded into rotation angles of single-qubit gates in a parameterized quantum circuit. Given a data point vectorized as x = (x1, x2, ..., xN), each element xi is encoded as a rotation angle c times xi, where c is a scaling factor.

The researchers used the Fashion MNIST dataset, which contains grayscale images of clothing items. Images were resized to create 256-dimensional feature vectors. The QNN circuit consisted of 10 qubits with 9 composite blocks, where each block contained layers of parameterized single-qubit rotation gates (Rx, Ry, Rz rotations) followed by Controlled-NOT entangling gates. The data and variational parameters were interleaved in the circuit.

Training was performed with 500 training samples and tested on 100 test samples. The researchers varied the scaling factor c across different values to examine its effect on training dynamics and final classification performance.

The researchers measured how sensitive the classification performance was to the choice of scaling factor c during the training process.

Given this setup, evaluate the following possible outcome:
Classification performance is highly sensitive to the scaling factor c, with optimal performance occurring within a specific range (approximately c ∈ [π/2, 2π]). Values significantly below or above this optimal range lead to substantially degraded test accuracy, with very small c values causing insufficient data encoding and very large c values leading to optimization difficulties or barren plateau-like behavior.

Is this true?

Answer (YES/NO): NO